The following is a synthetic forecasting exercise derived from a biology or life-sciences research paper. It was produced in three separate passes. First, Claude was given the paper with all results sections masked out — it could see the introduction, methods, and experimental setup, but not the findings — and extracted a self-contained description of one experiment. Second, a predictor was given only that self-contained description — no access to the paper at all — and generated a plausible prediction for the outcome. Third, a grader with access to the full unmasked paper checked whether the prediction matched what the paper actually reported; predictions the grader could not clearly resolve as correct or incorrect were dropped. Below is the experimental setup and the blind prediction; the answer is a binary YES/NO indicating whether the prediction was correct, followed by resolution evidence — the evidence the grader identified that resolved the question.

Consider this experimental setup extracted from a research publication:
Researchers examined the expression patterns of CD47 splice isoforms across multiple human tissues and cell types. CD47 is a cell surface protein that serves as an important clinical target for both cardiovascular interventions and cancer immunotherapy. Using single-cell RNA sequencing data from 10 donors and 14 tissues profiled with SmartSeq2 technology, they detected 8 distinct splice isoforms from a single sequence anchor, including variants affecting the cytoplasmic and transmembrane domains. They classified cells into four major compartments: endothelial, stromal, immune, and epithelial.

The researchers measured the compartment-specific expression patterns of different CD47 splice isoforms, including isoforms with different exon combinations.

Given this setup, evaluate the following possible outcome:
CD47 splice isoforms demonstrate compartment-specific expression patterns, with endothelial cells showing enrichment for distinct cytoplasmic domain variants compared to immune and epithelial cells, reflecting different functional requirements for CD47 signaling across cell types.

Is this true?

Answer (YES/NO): NO